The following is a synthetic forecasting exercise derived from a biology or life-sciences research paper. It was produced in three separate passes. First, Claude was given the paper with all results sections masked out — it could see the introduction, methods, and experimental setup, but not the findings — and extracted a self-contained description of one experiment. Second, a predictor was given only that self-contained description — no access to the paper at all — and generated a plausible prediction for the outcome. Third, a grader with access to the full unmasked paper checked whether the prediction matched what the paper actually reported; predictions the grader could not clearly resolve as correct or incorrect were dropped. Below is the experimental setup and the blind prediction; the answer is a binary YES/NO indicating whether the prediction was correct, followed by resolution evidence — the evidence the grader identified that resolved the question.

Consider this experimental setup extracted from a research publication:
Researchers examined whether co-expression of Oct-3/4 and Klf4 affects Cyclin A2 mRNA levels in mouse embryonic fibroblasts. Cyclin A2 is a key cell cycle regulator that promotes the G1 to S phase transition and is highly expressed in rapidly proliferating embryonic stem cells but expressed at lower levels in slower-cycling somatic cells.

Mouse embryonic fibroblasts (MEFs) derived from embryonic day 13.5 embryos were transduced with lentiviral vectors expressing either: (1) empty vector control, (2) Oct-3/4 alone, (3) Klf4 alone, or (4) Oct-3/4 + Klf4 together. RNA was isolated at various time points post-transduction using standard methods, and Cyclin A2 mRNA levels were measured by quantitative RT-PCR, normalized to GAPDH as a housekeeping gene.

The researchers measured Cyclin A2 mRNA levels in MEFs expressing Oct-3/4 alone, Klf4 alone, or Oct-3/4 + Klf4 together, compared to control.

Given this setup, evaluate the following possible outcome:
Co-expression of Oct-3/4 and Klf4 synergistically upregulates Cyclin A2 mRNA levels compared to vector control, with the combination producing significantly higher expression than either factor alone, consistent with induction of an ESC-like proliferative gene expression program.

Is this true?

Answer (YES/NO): YES